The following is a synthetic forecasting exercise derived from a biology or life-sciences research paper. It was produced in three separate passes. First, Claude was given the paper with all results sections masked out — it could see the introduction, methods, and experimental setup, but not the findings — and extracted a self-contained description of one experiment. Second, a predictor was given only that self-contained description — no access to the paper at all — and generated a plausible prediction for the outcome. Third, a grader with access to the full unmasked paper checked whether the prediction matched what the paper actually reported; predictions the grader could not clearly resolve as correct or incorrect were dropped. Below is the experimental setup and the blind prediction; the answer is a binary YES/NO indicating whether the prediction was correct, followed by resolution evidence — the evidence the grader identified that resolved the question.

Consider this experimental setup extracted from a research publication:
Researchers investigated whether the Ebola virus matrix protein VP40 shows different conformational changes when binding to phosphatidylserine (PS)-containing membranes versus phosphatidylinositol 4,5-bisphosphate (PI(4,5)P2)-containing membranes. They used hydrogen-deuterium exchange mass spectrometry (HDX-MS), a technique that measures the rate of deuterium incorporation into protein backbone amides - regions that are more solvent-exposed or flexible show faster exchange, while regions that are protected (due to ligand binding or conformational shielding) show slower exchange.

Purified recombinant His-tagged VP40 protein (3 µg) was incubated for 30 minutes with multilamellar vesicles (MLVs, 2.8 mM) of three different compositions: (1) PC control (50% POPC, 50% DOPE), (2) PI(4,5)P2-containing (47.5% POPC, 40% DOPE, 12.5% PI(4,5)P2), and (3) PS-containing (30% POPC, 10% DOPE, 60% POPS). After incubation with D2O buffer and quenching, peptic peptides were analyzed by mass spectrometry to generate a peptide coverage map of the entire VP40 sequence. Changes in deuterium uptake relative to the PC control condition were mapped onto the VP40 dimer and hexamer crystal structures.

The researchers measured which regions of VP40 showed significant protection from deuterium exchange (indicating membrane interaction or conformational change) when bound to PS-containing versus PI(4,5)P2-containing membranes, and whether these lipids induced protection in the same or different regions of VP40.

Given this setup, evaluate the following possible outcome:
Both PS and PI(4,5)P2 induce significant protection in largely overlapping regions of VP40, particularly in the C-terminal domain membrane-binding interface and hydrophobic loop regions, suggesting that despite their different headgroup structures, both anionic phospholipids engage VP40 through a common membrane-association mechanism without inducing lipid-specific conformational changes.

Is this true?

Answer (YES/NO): NO